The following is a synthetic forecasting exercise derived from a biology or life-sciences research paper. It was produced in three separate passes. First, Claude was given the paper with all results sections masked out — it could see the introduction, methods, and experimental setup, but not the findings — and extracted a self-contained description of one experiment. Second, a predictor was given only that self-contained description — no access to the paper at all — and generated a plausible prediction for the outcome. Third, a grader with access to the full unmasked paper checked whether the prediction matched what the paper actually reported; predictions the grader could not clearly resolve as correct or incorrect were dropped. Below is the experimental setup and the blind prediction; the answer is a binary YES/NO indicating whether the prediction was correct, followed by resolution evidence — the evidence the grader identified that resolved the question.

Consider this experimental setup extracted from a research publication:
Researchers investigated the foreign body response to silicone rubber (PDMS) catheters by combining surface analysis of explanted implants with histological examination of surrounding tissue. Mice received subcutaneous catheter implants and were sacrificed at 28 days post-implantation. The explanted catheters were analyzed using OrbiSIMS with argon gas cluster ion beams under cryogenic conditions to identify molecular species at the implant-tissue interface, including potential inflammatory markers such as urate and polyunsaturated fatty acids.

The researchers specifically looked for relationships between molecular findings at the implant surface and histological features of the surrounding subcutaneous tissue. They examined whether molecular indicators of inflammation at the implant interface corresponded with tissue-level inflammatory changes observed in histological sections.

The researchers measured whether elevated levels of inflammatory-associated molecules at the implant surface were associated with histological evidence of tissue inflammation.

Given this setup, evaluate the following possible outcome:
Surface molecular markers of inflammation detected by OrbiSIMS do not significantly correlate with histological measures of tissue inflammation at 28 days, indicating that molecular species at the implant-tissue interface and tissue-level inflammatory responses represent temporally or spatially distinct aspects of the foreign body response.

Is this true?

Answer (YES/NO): NO